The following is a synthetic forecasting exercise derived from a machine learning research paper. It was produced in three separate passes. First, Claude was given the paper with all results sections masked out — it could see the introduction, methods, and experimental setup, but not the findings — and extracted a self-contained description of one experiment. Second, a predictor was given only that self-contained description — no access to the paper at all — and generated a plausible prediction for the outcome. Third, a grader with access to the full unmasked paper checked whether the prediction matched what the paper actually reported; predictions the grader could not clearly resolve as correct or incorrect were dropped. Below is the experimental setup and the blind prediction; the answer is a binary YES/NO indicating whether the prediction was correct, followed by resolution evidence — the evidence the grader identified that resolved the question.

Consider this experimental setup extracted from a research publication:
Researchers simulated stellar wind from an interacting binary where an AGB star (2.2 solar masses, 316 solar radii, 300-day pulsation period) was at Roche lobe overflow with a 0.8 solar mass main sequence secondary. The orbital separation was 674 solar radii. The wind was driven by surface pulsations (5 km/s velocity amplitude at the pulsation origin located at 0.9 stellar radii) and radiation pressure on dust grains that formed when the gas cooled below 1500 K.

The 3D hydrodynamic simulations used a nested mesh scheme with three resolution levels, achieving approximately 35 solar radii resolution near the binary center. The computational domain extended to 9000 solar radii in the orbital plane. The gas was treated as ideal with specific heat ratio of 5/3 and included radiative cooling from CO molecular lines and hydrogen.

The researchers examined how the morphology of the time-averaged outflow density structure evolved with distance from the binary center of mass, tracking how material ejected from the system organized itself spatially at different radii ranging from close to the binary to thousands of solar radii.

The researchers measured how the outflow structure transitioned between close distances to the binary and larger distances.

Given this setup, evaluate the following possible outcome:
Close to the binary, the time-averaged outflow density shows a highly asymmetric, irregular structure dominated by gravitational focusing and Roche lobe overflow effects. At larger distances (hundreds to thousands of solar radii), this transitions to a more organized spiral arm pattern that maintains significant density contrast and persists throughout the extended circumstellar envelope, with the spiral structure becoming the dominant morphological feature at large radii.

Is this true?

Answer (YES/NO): NO